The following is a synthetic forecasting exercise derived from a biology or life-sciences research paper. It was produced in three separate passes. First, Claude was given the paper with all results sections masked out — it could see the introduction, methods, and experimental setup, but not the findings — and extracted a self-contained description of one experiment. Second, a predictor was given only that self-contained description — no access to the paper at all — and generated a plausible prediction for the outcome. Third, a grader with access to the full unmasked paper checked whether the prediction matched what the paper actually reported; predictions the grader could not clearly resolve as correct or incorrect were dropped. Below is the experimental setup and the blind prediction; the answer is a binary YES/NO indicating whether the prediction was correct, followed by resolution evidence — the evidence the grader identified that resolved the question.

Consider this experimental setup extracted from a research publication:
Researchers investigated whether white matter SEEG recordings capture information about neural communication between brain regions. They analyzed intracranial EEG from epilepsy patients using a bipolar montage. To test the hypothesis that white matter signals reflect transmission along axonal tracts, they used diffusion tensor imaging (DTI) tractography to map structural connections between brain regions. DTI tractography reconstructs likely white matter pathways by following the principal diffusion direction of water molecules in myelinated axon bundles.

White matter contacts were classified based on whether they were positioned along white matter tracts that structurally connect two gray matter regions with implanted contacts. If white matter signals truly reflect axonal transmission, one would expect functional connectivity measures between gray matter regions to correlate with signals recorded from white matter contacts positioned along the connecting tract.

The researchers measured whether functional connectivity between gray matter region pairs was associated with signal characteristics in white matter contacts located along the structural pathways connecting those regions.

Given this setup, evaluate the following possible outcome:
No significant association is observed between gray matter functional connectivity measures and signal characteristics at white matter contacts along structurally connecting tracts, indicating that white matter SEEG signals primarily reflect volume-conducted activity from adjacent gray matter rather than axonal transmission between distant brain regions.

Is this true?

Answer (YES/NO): NO